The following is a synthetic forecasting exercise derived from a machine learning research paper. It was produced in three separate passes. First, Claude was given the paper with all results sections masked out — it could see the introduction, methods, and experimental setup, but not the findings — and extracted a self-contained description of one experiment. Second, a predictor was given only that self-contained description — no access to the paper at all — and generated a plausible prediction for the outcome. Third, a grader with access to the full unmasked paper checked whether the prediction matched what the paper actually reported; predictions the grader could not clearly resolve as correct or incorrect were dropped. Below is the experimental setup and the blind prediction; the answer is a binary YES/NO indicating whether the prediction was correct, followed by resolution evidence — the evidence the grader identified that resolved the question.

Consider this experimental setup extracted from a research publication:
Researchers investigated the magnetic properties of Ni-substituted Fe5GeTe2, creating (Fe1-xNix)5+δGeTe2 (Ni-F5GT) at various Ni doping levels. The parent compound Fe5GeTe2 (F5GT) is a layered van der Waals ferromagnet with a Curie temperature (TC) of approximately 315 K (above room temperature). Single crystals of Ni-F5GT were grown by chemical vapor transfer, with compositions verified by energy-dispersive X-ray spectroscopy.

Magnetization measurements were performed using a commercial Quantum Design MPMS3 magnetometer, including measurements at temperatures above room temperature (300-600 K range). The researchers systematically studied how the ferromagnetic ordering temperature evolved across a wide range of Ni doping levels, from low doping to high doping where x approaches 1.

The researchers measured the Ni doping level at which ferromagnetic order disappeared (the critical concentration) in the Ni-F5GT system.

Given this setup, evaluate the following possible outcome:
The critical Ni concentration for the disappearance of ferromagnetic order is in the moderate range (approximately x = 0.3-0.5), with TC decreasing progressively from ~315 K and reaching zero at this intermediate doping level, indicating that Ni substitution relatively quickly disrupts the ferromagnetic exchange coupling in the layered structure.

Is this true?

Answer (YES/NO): NO